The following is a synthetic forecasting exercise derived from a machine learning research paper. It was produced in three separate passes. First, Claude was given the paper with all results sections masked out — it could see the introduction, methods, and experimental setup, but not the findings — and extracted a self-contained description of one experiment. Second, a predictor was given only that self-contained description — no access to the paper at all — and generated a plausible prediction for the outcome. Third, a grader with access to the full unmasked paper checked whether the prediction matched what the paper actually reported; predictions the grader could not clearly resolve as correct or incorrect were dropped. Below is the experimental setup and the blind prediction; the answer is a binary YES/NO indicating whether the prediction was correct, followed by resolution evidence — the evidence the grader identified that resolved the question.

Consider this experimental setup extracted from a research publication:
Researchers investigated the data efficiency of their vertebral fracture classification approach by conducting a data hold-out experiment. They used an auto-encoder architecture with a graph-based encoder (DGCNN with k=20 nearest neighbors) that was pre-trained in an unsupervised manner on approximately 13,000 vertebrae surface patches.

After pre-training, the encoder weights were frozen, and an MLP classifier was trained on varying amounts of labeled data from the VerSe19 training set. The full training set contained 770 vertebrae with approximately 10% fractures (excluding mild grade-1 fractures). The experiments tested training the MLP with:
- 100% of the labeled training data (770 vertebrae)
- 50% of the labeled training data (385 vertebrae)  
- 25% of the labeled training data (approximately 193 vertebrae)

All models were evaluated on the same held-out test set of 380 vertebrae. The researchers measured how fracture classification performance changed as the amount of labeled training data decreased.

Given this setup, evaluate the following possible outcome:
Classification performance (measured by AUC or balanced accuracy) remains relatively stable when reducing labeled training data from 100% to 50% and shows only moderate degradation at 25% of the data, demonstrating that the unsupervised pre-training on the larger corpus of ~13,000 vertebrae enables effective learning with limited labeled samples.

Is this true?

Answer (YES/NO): NO